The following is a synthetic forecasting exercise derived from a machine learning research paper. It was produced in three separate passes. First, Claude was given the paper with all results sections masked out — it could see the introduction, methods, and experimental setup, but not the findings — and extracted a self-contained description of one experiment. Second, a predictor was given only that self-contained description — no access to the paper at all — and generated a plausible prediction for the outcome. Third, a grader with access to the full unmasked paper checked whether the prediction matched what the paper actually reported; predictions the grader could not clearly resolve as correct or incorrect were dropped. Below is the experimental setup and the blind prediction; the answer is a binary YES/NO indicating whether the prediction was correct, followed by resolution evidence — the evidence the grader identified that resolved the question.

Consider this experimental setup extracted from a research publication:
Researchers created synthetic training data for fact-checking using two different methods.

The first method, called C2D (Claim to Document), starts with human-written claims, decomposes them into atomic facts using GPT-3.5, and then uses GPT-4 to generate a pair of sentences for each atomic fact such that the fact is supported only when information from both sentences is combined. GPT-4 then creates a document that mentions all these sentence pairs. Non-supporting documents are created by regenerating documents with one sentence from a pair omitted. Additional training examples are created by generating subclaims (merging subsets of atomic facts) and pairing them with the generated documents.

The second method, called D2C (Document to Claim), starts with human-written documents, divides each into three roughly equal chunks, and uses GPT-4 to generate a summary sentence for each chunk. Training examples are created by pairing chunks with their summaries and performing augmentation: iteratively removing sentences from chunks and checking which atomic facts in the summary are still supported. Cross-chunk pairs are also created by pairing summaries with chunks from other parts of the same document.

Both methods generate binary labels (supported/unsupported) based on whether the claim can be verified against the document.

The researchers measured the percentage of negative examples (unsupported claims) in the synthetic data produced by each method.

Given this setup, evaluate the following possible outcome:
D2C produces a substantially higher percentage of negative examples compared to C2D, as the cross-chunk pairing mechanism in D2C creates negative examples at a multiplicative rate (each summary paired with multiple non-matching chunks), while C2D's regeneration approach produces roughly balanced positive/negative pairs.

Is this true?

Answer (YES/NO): YES